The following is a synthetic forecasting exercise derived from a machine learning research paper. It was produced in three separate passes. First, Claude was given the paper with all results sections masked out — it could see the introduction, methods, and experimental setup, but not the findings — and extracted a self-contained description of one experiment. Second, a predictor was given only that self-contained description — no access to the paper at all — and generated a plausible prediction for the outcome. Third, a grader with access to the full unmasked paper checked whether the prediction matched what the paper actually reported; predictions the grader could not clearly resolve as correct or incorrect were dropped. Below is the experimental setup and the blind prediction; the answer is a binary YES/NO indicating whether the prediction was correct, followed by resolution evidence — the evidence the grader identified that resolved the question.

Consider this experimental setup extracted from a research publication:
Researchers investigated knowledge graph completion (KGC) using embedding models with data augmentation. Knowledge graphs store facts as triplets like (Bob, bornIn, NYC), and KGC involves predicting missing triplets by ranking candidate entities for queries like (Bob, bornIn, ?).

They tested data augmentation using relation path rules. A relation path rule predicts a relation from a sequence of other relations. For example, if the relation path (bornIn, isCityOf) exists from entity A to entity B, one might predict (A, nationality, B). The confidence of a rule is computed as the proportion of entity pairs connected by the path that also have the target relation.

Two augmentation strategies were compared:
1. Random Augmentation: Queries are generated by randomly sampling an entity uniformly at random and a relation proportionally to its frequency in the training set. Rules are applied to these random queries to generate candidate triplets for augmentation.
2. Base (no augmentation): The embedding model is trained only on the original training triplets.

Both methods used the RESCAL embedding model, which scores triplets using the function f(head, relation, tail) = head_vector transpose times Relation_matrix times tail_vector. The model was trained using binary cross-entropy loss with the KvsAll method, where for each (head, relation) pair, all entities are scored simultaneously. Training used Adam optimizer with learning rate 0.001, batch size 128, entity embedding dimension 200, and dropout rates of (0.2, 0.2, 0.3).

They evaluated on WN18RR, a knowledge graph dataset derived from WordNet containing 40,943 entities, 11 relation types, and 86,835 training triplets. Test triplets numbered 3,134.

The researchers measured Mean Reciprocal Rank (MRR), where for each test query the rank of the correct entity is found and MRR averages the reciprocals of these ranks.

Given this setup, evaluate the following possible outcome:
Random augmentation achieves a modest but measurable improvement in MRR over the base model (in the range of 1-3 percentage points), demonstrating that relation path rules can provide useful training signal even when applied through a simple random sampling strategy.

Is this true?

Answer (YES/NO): NO